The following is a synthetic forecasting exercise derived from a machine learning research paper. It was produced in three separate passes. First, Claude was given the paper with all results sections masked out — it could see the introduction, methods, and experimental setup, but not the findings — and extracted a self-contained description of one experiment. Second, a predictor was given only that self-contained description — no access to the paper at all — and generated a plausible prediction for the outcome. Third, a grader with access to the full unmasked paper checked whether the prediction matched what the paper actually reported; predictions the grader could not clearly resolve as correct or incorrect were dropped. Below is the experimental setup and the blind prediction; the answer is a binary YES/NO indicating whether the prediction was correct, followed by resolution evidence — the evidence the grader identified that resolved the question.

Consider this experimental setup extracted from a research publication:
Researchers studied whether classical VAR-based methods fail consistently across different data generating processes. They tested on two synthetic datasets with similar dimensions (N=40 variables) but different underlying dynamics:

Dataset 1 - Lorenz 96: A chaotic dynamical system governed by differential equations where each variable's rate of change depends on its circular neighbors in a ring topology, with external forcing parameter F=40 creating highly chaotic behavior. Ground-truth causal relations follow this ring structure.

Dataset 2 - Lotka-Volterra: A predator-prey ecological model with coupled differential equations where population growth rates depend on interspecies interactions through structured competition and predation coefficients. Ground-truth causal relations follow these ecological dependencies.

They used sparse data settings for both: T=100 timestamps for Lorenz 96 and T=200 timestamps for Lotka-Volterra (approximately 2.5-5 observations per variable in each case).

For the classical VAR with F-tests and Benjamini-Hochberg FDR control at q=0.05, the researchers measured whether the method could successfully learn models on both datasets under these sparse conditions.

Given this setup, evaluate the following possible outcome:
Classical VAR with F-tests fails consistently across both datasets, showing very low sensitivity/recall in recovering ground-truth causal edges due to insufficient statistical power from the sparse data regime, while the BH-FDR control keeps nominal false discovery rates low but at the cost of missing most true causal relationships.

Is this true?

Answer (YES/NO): NO